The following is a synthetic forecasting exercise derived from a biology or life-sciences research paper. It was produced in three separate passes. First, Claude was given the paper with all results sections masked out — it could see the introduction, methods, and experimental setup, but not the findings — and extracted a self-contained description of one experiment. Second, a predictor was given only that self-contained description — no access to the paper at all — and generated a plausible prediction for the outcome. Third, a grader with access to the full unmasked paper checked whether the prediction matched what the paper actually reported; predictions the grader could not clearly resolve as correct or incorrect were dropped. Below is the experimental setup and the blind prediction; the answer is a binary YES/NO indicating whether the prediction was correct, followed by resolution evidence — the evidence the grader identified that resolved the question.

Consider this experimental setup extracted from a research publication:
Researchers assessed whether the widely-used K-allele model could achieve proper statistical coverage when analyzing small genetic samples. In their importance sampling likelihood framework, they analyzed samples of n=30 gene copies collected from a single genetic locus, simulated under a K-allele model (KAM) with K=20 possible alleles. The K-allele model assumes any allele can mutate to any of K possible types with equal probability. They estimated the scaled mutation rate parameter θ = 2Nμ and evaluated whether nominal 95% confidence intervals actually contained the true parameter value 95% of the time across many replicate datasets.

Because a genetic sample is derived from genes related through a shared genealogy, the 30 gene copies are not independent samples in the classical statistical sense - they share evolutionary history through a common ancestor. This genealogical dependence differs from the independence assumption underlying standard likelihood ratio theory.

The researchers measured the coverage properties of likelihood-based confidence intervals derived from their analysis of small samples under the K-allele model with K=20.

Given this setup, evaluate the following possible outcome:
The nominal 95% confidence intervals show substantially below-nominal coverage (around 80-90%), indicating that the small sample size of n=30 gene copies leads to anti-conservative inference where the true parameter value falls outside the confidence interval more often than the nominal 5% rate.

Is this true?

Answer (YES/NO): NO